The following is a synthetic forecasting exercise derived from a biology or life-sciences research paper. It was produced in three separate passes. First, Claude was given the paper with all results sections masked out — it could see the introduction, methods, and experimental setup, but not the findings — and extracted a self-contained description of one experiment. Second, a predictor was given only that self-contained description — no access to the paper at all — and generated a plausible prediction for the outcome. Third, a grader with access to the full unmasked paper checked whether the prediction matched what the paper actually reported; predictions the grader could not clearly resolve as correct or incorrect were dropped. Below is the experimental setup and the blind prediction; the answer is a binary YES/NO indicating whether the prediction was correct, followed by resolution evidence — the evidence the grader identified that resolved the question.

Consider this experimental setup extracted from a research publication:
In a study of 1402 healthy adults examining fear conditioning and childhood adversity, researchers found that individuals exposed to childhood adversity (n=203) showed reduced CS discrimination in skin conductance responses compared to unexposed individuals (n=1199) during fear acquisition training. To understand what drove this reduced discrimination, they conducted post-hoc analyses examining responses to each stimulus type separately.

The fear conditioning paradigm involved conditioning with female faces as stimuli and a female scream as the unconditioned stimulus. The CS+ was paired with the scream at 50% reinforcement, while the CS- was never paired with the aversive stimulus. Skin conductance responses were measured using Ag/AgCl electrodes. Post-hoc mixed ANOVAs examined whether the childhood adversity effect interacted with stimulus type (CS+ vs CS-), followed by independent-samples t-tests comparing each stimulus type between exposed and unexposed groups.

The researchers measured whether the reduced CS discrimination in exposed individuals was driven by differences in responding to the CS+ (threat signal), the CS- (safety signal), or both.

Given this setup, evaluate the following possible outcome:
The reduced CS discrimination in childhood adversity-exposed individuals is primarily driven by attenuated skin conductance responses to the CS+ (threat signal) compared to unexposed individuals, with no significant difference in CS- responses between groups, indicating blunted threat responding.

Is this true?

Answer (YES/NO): YES